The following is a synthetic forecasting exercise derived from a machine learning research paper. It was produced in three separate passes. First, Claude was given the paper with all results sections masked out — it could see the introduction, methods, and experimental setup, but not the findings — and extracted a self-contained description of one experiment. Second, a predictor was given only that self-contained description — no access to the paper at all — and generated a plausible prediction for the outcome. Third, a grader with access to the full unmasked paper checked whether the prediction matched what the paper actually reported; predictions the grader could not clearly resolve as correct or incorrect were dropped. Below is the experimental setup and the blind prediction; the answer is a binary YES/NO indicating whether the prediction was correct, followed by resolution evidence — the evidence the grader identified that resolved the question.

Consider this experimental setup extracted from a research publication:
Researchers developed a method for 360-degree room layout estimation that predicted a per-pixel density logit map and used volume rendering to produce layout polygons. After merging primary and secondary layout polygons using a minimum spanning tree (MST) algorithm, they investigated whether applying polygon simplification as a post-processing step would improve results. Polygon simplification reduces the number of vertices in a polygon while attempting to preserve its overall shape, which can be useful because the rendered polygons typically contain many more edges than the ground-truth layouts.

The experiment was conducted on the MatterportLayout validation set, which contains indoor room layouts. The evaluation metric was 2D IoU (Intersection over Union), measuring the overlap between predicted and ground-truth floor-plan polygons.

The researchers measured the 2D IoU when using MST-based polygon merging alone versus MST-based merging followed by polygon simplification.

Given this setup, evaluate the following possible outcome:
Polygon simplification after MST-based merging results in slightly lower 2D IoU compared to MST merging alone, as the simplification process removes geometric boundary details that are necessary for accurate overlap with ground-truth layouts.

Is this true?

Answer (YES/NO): YES